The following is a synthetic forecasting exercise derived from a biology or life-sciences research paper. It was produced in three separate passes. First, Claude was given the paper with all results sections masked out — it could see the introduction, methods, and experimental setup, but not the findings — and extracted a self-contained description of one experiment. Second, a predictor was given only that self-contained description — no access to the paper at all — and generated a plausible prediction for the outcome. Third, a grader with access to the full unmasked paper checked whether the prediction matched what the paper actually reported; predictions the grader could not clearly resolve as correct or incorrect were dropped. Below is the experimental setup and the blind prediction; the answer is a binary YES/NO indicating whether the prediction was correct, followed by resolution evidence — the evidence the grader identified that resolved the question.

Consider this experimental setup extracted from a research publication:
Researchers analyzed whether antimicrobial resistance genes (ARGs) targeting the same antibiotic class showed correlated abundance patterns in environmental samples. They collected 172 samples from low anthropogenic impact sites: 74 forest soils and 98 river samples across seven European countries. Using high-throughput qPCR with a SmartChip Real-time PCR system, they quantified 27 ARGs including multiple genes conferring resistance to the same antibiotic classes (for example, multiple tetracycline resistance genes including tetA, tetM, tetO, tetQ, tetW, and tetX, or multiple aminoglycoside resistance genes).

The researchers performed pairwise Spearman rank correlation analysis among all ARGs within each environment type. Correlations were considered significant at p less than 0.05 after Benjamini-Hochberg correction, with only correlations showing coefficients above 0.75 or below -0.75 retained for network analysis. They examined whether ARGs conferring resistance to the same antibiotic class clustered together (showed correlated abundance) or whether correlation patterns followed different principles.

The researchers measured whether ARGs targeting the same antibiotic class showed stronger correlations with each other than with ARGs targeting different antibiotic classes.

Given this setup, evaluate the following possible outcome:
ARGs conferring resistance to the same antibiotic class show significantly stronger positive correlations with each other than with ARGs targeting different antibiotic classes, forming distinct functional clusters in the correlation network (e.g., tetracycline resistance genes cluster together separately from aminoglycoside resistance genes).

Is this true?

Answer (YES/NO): NO